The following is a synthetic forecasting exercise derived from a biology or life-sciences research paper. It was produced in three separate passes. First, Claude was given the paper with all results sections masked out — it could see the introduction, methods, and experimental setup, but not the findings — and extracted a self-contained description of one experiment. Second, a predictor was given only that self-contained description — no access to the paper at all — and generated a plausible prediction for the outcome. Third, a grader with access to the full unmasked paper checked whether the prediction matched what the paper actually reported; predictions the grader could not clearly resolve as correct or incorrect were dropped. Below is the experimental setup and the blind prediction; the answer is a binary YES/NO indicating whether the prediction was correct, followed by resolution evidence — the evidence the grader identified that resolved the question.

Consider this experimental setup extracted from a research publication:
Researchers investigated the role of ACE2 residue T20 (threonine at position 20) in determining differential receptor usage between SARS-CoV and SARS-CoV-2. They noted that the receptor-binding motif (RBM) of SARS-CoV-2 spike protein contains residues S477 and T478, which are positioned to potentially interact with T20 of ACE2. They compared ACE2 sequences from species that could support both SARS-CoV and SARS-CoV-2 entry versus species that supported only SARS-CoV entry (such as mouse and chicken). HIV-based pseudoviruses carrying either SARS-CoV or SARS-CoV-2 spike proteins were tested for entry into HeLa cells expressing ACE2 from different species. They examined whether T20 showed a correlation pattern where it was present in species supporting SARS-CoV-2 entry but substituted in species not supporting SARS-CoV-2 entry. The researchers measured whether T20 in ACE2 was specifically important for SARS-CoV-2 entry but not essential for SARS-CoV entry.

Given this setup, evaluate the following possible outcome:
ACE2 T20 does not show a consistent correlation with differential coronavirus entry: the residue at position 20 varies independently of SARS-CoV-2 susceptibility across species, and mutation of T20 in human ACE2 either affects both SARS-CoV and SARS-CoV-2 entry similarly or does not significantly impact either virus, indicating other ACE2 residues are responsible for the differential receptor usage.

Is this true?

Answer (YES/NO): NO